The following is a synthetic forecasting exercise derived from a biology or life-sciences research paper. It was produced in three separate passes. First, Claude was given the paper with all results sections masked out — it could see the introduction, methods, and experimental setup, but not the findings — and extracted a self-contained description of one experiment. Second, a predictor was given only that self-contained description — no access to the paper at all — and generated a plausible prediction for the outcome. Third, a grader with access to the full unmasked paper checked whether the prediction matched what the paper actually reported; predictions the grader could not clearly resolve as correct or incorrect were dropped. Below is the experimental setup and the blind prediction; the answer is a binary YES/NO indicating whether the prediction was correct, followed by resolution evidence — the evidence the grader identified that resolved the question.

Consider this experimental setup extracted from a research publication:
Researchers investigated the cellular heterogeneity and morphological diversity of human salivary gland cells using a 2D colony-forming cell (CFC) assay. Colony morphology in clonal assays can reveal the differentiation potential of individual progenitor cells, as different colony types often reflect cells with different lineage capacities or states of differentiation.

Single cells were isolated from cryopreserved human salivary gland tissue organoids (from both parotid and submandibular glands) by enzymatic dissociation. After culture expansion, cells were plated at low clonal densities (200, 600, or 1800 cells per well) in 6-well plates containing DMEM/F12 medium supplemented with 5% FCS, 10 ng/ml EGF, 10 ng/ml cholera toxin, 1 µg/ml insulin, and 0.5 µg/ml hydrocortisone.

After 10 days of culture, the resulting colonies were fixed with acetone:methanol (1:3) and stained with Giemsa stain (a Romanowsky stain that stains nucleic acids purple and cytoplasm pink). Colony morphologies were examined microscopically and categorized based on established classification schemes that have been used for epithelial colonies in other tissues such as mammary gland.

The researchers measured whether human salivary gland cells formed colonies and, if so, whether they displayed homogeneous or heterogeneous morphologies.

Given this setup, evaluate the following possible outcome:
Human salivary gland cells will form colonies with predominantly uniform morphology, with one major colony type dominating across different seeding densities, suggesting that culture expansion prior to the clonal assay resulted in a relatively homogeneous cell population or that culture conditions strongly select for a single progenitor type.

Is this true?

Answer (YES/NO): NO